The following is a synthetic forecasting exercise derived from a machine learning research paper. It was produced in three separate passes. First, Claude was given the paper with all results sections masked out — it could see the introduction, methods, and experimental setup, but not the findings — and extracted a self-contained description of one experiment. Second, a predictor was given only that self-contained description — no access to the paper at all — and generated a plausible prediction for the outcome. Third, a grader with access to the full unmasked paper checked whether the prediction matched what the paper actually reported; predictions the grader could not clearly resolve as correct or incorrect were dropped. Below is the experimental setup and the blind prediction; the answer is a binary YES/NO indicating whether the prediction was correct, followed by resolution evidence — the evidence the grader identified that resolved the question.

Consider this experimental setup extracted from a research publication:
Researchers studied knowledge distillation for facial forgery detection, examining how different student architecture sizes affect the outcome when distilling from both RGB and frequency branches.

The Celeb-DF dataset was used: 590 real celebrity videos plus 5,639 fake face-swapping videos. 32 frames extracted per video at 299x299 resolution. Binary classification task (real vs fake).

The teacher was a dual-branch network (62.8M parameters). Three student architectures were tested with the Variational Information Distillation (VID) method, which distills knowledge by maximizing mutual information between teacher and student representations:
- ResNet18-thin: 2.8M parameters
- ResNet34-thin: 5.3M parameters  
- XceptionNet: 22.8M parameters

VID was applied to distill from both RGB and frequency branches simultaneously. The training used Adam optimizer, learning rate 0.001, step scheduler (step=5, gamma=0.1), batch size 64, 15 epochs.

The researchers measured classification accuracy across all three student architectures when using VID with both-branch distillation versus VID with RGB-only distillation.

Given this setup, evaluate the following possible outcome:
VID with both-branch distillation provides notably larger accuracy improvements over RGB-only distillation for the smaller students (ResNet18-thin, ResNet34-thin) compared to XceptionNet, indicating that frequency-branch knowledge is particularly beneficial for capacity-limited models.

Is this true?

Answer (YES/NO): NO